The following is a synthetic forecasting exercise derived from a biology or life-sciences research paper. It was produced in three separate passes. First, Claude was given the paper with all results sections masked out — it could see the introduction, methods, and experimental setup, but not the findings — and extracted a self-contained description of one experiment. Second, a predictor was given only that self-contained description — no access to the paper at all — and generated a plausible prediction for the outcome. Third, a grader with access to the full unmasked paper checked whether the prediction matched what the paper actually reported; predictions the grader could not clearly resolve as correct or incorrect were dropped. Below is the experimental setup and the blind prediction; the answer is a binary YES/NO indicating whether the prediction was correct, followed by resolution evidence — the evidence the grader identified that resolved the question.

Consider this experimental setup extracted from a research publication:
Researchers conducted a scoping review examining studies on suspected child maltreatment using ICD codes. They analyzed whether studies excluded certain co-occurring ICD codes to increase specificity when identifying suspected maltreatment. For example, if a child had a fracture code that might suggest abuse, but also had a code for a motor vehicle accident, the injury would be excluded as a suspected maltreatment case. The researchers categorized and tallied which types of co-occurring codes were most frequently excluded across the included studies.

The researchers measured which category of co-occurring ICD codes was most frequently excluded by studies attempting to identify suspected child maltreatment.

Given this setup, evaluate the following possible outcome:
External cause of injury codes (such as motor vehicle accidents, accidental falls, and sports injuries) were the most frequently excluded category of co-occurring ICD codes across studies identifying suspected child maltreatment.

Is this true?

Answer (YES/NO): YES